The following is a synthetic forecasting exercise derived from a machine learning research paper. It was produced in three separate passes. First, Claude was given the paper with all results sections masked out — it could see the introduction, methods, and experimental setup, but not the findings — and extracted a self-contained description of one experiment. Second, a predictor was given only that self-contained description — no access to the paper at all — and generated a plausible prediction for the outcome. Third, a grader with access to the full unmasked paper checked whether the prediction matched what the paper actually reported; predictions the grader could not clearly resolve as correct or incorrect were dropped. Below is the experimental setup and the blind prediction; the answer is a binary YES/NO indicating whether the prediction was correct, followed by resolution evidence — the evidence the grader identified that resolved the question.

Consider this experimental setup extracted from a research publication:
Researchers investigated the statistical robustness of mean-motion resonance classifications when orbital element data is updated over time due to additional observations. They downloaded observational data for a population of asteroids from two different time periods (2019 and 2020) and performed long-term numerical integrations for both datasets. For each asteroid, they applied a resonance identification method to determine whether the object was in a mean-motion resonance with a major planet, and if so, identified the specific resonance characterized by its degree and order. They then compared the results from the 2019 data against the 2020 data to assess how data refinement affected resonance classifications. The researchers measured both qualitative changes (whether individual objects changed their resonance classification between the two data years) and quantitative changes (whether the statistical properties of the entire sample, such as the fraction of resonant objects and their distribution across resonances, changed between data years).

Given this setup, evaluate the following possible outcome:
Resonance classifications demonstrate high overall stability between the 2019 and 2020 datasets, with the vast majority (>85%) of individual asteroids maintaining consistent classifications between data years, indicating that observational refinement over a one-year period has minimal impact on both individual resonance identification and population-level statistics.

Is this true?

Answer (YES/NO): NO